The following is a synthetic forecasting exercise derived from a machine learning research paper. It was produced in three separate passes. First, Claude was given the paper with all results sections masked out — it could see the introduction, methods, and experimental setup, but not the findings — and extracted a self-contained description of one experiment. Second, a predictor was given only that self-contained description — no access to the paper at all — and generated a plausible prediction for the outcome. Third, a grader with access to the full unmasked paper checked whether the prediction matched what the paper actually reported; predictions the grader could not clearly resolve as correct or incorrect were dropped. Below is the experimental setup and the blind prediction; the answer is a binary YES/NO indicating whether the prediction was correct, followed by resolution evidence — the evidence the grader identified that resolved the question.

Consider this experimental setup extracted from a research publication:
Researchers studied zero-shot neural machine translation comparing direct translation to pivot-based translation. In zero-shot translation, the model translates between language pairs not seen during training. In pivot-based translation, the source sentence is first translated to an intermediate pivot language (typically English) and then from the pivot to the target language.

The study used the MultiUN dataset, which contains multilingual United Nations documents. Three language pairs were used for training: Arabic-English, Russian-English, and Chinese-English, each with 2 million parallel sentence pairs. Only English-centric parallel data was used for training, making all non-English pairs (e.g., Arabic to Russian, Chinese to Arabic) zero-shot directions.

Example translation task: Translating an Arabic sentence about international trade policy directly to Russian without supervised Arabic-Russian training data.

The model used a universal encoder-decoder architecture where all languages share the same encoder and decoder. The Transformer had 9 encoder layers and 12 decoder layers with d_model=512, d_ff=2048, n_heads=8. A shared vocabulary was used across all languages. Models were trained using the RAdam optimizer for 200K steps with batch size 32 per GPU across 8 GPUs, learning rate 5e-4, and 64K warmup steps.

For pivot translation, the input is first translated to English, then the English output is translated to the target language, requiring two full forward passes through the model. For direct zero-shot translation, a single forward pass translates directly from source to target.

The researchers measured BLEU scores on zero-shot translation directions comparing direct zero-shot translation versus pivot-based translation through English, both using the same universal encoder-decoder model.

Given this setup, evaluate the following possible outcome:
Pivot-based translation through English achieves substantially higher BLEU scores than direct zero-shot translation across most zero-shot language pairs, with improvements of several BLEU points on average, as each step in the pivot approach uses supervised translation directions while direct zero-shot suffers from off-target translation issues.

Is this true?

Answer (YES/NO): YES